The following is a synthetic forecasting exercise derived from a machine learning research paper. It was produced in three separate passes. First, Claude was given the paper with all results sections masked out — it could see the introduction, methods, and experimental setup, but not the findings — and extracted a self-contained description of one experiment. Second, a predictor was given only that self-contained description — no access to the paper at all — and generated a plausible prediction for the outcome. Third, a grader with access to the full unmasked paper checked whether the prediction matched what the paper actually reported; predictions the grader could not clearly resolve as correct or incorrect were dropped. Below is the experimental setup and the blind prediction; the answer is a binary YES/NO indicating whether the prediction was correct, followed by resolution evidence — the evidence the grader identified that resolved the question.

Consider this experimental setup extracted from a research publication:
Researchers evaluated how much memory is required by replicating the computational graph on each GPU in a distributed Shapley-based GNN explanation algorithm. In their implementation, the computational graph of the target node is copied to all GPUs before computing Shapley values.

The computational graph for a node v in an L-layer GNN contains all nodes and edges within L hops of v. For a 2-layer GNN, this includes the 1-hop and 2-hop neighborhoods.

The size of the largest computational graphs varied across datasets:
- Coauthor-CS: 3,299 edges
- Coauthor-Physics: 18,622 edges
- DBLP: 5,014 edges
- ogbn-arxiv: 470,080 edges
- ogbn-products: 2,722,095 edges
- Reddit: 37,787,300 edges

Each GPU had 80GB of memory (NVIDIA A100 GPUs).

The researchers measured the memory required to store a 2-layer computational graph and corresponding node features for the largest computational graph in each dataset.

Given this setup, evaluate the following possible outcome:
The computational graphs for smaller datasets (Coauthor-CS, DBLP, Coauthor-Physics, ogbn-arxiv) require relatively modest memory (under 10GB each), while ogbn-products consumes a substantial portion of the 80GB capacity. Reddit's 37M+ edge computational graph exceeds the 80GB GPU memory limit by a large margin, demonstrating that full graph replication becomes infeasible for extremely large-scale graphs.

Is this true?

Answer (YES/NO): NO